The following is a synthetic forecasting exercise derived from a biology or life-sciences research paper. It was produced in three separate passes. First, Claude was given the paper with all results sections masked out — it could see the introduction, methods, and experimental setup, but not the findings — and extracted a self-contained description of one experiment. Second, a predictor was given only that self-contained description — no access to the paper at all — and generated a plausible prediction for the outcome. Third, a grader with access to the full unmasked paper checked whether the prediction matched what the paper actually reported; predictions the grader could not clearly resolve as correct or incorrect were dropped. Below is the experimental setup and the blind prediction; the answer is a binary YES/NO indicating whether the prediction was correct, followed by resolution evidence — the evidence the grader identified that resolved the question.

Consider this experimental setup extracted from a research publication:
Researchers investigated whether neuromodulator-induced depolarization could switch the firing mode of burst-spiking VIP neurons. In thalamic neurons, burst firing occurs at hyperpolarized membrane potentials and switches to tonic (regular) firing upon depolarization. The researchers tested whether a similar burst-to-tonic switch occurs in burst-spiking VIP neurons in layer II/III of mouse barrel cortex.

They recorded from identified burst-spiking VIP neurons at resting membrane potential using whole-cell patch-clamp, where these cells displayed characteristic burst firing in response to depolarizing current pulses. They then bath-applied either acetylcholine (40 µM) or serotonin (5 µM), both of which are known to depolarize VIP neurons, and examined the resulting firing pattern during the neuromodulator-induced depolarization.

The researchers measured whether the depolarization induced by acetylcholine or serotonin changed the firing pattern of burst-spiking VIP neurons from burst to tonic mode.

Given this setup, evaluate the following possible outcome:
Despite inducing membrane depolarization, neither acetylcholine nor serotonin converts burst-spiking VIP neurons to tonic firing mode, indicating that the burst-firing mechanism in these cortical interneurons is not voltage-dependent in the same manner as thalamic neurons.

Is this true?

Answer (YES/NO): NO